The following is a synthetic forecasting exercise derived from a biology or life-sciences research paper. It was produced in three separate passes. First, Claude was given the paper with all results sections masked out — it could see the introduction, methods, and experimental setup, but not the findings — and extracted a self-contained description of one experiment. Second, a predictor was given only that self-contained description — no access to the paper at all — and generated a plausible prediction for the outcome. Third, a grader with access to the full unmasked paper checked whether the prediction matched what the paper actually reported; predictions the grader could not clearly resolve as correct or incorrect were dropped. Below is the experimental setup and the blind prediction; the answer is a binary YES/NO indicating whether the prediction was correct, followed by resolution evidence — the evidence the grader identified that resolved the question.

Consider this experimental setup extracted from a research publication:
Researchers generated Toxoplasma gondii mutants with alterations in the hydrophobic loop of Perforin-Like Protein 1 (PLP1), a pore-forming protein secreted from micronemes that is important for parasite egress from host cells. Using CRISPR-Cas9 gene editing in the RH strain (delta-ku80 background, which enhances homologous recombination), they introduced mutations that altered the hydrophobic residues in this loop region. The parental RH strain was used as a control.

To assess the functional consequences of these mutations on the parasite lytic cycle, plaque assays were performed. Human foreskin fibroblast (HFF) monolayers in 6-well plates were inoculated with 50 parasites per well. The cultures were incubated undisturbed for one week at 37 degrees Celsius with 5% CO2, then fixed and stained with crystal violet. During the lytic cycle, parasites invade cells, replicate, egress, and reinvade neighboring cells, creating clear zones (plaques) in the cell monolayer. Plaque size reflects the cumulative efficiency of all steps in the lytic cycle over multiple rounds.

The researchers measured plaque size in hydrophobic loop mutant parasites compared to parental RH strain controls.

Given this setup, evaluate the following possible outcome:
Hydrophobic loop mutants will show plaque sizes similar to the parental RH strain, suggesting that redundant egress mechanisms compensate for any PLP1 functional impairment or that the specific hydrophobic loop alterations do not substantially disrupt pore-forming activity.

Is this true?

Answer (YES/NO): NO